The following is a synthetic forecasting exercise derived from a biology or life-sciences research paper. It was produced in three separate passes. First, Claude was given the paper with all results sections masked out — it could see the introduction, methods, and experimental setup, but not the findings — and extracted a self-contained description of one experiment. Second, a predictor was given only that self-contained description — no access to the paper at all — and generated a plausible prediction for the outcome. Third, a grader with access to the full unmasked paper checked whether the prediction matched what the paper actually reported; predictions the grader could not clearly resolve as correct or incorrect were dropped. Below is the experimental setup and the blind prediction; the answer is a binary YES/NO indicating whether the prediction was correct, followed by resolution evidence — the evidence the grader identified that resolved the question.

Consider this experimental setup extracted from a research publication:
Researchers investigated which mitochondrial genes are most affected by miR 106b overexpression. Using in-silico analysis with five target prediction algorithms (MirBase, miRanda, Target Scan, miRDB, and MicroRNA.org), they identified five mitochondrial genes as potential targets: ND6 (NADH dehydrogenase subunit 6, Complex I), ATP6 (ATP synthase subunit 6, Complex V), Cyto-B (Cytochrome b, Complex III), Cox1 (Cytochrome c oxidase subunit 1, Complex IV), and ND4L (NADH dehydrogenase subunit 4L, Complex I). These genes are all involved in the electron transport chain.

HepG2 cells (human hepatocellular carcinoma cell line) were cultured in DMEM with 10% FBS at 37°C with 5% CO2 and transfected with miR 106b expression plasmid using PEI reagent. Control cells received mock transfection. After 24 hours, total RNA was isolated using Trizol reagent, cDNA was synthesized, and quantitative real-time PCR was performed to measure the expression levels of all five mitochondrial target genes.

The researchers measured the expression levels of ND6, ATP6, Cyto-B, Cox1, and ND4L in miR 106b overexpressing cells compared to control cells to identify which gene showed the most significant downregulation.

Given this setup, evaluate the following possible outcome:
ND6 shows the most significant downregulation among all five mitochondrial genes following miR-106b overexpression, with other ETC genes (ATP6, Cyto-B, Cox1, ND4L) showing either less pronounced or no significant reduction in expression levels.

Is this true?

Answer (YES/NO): NO